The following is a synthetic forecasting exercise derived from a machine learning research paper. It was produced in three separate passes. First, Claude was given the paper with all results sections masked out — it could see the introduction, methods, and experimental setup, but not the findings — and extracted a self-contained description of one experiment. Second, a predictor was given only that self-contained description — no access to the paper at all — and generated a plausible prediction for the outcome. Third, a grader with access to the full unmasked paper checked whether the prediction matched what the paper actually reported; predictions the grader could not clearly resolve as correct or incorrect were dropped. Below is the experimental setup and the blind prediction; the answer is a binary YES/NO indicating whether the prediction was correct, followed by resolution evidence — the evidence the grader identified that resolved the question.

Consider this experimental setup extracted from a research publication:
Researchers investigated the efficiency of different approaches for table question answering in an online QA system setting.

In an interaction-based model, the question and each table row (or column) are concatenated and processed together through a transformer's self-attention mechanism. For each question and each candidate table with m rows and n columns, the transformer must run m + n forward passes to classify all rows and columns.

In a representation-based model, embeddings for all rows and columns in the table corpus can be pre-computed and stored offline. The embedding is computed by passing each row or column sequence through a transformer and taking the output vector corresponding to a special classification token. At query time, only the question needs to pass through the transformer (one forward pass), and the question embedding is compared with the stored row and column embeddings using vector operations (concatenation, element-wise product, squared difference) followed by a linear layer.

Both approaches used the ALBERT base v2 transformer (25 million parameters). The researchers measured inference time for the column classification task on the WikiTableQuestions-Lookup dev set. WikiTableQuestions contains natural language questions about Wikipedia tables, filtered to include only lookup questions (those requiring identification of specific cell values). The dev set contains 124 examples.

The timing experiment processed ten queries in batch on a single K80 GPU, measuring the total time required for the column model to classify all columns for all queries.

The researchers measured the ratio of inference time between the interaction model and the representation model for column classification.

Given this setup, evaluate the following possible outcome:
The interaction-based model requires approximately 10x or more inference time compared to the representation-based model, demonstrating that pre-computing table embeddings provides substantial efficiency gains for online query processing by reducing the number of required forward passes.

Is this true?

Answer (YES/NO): YES